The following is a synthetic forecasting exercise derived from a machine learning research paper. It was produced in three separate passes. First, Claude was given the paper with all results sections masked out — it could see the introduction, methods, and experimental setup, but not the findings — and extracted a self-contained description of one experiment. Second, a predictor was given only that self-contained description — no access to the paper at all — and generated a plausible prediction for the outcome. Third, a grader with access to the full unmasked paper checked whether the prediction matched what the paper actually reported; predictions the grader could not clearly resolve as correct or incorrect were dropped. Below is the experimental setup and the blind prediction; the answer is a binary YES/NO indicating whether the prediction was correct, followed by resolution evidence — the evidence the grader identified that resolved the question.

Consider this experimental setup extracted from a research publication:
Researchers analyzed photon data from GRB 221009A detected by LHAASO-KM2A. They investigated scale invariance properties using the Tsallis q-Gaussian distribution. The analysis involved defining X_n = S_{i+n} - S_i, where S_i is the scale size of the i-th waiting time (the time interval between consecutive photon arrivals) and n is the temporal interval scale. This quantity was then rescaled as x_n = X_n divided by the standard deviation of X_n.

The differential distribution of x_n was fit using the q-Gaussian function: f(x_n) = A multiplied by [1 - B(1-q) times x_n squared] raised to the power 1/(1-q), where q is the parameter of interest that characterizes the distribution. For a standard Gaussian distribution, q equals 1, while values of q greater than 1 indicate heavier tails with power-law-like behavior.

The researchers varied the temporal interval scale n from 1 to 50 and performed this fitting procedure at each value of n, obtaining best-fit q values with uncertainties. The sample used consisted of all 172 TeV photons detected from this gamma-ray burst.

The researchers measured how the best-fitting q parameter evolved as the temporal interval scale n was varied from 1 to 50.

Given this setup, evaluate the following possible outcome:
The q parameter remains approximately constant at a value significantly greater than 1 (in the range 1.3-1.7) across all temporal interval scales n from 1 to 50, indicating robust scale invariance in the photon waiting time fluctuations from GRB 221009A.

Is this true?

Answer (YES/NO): NO